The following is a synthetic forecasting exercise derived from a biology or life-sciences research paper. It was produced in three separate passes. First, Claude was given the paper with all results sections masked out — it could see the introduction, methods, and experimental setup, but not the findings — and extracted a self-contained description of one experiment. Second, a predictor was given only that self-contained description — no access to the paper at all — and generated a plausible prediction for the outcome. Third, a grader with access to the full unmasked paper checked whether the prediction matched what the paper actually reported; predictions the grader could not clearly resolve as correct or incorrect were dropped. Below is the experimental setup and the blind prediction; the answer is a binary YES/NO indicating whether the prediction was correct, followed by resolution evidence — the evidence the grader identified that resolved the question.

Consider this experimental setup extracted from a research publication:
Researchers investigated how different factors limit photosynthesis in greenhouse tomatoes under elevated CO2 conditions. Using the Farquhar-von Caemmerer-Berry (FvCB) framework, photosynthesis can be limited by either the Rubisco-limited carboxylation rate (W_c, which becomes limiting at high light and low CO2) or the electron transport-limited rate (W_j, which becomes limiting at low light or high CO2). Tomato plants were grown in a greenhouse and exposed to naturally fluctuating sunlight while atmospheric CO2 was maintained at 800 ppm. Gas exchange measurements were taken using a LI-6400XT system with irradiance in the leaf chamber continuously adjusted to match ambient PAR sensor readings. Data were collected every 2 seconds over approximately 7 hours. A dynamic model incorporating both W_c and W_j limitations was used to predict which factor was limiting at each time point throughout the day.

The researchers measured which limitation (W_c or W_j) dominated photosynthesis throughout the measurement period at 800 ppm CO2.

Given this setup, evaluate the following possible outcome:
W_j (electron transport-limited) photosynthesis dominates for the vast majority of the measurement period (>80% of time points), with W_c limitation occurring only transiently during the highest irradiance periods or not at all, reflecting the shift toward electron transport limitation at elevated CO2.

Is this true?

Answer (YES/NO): YES